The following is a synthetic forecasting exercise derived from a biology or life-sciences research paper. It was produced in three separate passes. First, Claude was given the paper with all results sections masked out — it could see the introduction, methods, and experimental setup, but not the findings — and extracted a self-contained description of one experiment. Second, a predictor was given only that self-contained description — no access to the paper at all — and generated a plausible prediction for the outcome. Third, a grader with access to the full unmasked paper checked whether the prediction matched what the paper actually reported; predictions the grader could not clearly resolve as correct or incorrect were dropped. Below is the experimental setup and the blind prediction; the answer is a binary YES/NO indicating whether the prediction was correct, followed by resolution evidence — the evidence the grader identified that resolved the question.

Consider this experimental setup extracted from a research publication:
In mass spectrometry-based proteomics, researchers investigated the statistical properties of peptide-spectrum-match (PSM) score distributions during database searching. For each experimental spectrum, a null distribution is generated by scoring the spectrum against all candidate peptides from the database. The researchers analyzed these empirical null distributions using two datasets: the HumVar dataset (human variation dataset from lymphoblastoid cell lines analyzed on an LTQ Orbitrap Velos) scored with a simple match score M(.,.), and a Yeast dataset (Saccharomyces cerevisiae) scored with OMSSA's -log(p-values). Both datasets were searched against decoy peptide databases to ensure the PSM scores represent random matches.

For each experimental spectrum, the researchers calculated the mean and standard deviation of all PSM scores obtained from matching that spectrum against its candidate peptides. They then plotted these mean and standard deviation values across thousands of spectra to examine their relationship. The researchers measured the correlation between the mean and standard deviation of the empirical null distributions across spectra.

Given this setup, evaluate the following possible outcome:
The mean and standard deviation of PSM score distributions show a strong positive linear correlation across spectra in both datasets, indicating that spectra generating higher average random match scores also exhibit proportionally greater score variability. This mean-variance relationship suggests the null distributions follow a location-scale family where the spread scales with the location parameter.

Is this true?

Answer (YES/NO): YES